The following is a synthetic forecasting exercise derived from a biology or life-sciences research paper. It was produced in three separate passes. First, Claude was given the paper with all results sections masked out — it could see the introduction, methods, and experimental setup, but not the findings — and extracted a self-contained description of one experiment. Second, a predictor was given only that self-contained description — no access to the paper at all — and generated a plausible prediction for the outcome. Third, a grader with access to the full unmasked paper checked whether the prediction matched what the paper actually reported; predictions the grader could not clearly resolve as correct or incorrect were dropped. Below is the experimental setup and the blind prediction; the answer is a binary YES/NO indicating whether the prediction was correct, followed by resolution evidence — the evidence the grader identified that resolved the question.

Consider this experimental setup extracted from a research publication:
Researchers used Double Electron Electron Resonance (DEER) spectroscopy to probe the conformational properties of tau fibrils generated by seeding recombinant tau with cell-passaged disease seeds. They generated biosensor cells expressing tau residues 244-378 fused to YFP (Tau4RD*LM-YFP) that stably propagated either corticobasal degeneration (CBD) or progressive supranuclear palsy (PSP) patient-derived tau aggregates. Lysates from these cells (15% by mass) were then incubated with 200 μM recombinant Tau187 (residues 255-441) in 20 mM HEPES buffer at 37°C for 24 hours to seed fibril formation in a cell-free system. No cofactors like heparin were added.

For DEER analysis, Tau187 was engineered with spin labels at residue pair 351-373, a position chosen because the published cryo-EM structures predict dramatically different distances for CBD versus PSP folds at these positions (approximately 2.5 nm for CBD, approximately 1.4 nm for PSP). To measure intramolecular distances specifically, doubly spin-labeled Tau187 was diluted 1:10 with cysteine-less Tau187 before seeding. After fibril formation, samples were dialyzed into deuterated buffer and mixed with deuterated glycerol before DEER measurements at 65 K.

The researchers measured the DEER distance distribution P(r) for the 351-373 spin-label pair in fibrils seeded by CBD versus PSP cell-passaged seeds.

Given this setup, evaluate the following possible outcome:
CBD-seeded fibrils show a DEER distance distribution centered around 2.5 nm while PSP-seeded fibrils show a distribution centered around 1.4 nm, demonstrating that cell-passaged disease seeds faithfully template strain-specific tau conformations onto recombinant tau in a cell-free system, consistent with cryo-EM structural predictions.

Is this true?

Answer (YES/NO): NO